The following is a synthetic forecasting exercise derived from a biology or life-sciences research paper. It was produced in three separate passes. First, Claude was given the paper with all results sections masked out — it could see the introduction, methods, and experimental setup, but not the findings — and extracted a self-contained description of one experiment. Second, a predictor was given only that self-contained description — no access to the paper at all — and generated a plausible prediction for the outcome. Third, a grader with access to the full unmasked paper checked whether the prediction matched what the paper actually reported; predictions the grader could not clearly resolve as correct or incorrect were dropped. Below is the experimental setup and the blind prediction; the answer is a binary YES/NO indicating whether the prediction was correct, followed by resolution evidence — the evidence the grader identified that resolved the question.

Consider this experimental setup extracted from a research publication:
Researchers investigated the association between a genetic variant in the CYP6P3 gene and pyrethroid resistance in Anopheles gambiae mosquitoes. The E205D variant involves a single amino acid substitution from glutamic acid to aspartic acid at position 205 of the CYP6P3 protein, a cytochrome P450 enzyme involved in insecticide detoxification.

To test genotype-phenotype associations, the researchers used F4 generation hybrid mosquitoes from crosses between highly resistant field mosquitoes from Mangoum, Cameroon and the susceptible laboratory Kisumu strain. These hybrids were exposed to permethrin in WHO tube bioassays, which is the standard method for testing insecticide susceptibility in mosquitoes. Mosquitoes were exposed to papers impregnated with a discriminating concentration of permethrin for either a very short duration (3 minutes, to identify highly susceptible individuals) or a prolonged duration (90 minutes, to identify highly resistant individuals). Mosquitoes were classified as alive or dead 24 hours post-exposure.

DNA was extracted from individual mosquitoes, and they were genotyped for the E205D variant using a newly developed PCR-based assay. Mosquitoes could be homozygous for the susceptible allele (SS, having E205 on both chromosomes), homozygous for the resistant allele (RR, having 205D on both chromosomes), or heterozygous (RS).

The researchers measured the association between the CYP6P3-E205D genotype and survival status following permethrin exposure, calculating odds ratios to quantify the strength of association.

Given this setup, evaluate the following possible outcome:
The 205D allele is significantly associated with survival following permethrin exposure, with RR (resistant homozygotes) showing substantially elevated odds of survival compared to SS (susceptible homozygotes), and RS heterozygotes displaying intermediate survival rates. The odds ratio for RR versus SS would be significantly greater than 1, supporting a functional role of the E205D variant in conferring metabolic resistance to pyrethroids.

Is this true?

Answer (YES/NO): YES